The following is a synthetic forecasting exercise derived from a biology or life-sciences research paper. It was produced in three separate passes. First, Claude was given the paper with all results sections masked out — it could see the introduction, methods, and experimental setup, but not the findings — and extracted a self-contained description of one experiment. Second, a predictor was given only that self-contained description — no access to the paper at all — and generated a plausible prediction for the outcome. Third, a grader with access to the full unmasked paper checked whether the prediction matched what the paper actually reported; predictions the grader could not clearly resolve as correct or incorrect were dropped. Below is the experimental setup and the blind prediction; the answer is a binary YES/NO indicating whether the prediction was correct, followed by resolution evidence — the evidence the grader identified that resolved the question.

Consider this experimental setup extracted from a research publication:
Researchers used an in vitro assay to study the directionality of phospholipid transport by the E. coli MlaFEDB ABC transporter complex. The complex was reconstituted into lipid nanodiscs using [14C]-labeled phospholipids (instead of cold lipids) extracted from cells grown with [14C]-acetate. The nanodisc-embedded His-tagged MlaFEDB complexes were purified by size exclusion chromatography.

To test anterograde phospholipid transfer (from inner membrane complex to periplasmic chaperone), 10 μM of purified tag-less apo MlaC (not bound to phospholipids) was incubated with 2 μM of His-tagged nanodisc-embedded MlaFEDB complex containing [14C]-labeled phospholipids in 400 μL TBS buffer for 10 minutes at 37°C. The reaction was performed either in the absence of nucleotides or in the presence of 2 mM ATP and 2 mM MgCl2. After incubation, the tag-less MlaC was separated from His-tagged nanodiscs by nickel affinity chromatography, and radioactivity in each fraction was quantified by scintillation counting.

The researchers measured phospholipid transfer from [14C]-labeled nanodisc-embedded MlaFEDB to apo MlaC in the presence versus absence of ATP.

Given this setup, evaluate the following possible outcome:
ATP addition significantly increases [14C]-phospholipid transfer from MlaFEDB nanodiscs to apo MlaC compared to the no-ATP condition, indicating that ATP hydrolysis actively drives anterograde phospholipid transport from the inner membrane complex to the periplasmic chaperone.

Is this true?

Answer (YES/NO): NO